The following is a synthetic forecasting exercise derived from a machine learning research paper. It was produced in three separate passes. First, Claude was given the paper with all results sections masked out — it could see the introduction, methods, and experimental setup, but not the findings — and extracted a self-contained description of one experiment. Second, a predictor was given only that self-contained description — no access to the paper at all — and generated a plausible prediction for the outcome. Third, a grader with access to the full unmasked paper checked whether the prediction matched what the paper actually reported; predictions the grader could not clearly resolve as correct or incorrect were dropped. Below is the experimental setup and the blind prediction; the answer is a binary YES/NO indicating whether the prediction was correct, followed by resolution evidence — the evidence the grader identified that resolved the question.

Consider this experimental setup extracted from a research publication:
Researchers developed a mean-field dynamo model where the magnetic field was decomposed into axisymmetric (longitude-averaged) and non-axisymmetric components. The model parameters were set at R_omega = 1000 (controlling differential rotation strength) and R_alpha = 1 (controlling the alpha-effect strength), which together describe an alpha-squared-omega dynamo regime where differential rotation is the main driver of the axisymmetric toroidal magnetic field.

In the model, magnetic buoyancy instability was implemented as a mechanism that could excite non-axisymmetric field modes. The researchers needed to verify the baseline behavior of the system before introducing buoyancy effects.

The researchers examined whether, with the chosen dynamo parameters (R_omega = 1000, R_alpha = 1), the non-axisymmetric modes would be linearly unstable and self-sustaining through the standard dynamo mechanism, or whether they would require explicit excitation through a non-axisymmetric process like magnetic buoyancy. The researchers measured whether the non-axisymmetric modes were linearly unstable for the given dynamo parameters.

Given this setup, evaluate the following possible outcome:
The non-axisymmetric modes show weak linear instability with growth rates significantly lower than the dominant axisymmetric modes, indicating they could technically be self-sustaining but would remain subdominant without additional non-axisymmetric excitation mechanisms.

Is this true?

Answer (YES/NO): NO